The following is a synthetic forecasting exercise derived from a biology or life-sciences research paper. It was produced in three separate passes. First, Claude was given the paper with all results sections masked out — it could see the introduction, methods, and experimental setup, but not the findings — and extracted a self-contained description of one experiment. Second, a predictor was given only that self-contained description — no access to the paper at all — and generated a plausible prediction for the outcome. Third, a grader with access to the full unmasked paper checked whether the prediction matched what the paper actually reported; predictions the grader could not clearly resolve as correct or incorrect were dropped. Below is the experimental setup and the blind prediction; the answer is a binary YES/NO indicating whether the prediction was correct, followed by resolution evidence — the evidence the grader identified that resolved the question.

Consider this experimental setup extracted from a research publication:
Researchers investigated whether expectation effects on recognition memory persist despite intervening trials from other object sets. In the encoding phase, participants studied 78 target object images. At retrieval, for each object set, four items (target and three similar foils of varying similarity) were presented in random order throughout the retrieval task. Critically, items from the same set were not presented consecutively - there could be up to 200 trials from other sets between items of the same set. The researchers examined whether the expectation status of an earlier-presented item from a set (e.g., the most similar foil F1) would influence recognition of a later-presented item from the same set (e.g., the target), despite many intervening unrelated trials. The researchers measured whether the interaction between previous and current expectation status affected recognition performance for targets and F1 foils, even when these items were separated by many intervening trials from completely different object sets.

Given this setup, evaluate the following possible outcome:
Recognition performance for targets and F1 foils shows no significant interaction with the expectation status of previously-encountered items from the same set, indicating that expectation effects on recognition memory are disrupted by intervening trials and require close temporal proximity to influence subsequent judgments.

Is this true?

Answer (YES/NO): NO